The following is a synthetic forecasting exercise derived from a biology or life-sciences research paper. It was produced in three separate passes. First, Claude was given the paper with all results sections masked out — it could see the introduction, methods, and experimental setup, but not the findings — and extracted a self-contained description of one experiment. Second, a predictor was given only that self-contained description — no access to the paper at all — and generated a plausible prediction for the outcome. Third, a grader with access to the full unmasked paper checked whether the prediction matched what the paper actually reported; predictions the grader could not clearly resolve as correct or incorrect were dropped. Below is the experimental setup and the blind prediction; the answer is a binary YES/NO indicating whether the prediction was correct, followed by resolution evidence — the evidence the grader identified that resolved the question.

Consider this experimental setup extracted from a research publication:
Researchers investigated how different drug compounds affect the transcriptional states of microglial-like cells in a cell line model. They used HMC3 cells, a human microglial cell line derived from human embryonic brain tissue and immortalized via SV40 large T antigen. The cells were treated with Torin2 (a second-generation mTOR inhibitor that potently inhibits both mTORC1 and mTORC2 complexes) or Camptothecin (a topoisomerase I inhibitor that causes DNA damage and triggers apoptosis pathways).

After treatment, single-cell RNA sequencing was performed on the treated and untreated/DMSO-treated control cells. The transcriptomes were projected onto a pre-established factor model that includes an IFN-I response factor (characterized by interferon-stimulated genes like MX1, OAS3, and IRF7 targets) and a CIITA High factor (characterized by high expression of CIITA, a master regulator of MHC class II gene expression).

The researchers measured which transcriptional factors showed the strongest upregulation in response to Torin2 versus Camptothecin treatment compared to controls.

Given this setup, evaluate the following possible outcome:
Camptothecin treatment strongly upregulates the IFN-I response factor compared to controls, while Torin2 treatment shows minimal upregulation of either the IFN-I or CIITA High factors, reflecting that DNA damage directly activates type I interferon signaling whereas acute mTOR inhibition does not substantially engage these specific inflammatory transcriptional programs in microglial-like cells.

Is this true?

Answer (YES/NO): NO